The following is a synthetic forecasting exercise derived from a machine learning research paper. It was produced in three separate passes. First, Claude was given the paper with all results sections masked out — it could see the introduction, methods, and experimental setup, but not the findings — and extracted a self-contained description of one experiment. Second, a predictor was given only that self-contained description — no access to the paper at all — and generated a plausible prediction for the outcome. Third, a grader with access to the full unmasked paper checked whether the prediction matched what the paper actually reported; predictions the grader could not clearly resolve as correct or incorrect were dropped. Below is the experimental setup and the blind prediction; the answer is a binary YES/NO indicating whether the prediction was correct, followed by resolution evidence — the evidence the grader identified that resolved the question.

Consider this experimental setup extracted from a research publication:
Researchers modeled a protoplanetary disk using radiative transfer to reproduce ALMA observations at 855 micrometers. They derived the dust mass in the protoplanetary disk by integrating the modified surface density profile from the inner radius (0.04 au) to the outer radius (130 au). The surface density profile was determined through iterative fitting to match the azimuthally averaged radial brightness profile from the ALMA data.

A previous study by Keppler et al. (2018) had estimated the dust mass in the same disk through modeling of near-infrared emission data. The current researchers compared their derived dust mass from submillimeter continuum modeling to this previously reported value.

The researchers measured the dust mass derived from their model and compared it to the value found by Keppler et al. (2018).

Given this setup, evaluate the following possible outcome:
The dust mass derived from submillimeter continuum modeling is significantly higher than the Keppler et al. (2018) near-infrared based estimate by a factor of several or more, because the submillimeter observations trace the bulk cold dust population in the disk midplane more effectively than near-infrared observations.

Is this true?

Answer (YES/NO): NO